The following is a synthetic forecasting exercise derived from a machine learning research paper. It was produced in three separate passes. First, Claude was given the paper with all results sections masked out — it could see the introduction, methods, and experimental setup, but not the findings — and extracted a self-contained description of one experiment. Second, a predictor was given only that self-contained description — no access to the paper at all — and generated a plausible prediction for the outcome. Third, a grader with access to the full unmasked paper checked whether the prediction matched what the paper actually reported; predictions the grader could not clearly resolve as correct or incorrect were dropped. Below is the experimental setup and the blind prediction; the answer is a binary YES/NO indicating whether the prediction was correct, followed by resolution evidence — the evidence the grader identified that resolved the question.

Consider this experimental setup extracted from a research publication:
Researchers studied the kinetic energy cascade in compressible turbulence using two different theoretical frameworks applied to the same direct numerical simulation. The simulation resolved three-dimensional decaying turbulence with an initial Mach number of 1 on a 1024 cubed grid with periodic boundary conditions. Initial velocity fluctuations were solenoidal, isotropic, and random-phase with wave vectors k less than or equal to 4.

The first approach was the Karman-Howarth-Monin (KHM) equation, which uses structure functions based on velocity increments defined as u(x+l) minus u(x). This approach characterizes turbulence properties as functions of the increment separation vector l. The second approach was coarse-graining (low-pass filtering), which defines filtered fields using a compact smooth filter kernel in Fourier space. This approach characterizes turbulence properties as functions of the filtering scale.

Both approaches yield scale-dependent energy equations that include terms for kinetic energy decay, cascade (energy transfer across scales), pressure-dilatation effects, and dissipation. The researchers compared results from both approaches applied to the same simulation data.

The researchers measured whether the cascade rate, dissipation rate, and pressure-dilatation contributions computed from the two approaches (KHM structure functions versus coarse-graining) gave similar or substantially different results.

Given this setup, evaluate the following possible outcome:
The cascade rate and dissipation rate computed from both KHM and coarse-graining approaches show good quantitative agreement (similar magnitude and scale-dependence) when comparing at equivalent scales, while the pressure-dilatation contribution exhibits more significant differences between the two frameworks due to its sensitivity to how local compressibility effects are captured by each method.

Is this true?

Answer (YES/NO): NO